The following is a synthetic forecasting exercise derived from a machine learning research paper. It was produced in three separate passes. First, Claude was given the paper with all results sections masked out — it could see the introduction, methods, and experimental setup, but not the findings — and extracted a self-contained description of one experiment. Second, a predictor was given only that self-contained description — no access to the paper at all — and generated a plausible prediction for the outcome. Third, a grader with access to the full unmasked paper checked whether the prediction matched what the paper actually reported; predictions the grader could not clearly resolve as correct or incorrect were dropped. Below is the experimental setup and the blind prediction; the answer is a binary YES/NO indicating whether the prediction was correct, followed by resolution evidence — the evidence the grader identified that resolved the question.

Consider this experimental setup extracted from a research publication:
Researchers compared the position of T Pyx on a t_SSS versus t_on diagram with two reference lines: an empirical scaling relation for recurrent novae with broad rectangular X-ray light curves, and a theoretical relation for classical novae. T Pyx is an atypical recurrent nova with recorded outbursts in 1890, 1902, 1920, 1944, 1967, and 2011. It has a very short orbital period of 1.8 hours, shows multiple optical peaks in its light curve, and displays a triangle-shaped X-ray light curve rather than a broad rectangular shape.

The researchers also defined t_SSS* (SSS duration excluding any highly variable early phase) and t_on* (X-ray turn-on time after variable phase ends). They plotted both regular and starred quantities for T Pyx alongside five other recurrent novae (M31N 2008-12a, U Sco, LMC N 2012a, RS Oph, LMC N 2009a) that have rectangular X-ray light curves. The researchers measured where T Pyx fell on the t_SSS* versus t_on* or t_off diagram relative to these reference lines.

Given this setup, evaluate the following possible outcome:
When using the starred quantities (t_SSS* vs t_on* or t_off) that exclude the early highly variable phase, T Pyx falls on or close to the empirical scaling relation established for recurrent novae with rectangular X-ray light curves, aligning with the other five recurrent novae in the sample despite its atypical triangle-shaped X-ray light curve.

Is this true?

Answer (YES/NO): YES